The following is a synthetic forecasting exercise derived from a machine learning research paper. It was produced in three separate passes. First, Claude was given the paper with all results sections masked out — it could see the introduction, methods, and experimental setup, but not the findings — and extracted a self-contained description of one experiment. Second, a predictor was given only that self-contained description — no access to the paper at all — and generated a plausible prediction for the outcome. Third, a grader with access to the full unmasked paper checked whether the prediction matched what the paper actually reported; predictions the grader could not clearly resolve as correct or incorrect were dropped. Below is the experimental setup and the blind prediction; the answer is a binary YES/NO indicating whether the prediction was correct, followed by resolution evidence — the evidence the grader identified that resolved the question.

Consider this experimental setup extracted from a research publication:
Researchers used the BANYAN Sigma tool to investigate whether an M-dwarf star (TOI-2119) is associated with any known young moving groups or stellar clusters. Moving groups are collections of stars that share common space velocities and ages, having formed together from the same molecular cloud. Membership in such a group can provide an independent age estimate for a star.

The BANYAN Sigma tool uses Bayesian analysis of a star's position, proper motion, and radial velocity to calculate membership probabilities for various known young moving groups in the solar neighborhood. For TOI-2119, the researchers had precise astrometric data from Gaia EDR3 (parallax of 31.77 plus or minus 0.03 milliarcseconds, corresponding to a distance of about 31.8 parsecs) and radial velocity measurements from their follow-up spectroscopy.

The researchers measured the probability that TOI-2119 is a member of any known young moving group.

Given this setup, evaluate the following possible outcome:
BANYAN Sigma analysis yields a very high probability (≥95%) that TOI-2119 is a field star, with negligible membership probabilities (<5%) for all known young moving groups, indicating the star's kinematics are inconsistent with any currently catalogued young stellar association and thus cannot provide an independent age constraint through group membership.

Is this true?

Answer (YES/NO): YES